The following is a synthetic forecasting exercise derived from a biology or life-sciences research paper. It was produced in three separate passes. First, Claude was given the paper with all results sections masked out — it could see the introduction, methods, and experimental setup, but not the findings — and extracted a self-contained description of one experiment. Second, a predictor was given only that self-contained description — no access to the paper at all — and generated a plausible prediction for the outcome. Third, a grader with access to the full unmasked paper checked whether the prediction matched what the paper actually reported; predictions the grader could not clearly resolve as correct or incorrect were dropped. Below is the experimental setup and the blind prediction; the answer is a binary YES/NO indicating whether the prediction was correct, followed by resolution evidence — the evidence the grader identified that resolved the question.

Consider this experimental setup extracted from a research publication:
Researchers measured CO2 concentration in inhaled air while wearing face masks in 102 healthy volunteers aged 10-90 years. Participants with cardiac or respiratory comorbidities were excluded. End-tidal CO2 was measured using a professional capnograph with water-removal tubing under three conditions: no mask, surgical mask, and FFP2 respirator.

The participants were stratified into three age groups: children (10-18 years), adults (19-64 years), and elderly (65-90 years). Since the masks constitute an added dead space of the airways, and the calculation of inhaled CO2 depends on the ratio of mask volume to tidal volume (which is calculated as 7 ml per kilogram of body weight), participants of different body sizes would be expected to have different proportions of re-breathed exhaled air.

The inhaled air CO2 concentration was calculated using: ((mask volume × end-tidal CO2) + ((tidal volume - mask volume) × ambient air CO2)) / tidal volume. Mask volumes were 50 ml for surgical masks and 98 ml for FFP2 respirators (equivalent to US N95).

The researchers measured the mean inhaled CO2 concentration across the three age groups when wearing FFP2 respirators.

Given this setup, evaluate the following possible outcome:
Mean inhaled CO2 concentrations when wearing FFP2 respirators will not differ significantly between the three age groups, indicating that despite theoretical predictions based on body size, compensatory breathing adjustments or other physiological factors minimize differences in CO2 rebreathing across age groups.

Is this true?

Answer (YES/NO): NO